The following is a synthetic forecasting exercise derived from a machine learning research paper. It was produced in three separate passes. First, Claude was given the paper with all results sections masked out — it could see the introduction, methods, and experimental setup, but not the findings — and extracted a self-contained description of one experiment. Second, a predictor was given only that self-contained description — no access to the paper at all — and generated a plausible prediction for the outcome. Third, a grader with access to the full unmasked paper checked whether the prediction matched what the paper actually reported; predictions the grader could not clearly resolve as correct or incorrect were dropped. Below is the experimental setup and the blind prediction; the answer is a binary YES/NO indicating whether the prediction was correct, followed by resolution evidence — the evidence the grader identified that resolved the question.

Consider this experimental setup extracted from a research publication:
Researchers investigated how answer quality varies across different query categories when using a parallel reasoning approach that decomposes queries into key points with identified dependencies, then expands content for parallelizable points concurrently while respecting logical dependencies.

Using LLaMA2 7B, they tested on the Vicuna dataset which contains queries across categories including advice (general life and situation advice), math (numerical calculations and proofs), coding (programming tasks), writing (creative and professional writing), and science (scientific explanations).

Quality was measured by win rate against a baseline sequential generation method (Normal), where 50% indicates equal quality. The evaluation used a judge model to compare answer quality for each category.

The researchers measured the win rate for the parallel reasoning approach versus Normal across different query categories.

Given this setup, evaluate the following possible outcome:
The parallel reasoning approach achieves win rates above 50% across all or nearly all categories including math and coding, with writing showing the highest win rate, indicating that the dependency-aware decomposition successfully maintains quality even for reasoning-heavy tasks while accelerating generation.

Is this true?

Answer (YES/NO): NO